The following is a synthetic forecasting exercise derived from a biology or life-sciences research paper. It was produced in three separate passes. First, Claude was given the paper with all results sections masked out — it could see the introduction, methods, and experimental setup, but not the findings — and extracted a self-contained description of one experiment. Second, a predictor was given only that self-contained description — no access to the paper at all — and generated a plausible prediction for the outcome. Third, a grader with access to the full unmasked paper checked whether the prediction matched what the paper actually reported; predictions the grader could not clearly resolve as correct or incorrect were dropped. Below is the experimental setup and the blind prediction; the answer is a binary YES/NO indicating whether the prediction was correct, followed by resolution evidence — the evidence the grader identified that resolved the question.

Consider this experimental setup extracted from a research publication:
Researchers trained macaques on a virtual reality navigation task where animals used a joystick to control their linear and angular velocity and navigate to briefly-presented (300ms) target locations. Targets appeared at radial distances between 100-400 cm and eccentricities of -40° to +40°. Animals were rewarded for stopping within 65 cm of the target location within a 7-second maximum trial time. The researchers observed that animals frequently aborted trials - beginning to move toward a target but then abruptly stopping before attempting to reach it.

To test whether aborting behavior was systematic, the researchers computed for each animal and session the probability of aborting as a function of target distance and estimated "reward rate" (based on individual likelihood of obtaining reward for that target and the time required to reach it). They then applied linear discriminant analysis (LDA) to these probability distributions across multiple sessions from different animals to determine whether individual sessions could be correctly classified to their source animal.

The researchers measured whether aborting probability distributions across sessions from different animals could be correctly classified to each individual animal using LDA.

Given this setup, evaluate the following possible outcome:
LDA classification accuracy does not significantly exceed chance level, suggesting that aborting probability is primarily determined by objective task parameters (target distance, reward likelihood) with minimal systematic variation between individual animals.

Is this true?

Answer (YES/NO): NO